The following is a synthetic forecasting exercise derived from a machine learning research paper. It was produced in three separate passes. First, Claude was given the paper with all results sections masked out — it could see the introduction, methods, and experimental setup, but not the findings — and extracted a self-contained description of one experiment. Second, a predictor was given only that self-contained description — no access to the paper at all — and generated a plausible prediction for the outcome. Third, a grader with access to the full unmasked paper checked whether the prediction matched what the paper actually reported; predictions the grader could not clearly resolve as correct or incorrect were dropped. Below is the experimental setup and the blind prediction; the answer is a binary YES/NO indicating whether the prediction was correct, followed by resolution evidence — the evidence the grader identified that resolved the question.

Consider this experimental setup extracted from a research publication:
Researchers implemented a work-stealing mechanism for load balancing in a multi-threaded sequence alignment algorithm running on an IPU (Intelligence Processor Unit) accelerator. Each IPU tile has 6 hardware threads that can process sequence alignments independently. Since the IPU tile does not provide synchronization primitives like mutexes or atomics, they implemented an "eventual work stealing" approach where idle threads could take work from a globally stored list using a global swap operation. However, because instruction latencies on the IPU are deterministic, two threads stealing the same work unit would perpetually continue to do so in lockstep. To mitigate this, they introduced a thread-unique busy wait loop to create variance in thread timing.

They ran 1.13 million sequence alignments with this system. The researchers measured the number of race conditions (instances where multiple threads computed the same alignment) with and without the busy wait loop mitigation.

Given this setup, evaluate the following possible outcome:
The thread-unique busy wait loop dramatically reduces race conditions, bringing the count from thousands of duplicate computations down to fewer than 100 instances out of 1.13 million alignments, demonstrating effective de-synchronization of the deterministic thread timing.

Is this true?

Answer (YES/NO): YES